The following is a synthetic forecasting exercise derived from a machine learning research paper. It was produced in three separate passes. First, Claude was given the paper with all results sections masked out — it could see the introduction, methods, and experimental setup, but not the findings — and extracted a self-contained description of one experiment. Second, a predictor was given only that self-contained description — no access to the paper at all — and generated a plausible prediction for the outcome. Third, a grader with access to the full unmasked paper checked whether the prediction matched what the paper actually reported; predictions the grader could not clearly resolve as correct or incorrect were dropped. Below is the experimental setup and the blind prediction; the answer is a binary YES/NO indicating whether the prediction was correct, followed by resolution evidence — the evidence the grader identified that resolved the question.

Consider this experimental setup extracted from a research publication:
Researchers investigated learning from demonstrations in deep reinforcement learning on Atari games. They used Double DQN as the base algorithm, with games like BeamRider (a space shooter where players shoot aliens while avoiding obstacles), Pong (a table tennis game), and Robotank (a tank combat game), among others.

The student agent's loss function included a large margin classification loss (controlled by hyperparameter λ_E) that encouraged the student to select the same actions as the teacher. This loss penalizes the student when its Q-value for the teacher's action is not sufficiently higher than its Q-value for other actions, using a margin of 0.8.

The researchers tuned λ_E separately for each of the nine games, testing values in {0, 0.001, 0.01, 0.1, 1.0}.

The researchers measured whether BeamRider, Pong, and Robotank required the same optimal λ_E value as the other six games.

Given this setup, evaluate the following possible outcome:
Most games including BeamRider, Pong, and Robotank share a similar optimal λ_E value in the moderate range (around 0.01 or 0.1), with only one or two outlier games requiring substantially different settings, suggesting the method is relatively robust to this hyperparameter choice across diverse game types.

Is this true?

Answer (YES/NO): NO